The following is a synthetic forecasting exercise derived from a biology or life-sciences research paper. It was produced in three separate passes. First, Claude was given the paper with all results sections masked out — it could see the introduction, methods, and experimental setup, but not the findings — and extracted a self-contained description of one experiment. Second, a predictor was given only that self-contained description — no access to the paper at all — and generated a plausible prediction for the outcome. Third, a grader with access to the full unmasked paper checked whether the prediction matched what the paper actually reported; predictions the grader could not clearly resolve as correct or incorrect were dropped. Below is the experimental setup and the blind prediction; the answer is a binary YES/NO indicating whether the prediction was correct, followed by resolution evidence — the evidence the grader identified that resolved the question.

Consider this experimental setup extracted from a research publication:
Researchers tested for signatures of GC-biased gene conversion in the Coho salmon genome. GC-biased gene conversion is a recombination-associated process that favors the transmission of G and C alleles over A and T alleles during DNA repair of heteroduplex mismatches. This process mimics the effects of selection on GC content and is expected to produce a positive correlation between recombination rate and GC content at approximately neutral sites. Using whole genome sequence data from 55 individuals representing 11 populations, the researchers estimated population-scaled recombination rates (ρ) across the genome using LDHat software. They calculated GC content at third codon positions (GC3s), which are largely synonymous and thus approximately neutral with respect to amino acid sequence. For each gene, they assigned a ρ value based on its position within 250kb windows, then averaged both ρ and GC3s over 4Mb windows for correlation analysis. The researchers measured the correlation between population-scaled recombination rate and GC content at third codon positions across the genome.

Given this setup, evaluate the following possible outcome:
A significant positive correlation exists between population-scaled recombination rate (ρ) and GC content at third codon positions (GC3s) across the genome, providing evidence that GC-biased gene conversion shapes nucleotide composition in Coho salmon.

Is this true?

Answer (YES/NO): YES